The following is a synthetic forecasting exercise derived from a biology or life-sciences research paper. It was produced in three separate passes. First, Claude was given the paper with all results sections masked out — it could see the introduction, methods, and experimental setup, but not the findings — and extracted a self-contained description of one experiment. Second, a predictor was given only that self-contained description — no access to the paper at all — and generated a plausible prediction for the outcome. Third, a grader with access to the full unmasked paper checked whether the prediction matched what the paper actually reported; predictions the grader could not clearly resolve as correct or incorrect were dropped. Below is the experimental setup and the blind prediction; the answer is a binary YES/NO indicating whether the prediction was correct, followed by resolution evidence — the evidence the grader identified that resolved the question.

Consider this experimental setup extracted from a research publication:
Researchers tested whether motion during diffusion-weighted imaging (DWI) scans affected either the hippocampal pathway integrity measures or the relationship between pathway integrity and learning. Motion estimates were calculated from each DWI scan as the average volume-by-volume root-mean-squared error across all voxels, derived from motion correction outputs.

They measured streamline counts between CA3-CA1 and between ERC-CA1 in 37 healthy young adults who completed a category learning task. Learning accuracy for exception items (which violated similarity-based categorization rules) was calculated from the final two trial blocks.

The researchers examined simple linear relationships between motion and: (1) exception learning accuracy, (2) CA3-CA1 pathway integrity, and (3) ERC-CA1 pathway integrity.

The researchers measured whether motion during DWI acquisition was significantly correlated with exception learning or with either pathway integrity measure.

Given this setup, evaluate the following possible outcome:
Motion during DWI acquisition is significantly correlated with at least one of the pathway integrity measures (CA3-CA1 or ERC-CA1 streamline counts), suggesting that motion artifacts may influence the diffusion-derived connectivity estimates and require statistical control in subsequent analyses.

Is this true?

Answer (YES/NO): NO